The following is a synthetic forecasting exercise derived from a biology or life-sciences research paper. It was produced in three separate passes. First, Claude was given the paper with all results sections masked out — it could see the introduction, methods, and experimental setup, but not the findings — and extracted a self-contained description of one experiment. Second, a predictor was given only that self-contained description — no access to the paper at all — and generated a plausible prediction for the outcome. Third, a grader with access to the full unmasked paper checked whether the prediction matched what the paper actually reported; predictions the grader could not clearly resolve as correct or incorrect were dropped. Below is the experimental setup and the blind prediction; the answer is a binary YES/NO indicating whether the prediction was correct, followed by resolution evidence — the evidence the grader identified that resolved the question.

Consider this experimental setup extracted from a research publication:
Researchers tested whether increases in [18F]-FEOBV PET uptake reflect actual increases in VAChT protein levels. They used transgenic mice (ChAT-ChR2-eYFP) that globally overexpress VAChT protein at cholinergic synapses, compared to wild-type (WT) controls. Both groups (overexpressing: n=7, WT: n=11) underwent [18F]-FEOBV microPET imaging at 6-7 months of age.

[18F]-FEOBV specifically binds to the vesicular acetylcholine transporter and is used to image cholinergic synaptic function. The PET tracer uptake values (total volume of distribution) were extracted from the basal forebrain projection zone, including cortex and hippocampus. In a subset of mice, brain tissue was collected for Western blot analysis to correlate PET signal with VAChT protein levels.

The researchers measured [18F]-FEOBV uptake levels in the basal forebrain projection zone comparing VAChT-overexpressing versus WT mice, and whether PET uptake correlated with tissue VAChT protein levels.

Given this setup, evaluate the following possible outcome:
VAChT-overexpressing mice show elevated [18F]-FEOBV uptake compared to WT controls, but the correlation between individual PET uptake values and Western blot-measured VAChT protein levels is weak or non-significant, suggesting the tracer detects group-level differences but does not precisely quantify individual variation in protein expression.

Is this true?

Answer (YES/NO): NO